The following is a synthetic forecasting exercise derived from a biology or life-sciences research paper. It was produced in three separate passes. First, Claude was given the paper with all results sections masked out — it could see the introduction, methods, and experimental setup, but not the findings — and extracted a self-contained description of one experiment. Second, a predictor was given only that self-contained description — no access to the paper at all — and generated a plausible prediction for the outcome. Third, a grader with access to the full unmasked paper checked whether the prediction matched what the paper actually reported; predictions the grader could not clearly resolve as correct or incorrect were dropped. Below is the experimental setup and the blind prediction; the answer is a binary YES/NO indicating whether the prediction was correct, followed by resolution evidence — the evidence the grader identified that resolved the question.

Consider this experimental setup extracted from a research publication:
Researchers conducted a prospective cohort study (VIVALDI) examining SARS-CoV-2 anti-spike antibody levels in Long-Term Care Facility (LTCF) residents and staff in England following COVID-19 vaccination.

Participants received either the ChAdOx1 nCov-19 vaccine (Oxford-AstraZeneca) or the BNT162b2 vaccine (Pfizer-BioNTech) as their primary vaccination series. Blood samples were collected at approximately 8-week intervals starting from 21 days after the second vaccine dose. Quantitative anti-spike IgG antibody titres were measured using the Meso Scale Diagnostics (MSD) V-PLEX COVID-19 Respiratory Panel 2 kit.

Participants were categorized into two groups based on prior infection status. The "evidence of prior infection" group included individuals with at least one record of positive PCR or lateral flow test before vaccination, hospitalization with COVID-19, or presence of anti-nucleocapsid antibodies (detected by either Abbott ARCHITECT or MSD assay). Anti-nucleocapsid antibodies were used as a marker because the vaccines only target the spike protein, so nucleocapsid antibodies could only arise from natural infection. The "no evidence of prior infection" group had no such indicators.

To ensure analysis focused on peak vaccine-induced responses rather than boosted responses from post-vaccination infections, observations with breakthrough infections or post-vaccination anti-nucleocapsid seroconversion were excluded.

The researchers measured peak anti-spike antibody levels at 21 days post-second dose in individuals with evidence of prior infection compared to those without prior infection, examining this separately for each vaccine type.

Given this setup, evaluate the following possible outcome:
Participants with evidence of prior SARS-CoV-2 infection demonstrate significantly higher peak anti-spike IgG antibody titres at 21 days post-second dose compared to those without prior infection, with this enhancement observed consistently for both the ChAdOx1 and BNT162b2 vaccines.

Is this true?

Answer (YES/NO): YES